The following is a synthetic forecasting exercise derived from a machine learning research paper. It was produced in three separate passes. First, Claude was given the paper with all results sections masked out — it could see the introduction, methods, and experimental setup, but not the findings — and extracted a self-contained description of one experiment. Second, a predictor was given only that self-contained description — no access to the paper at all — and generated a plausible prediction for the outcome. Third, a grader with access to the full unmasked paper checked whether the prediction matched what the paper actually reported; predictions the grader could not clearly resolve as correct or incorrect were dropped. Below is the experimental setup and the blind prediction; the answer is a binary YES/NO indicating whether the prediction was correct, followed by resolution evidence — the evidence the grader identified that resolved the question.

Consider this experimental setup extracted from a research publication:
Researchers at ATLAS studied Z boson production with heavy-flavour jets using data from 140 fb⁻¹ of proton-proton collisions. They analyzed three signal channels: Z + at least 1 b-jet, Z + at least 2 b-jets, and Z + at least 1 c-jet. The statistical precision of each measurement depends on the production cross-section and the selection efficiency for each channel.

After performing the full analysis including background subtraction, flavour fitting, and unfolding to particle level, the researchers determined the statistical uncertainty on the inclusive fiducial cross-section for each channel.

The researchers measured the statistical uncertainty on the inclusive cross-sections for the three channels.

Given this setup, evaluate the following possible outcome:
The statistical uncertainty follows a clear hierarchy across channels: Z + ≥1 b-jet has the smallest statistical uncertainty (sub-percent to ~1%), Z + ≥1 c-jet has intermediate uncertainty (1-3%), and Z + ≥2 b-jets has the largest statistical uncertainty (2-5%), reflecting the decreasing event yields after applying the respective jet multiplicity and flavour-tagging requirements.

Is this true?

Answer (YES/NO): NO